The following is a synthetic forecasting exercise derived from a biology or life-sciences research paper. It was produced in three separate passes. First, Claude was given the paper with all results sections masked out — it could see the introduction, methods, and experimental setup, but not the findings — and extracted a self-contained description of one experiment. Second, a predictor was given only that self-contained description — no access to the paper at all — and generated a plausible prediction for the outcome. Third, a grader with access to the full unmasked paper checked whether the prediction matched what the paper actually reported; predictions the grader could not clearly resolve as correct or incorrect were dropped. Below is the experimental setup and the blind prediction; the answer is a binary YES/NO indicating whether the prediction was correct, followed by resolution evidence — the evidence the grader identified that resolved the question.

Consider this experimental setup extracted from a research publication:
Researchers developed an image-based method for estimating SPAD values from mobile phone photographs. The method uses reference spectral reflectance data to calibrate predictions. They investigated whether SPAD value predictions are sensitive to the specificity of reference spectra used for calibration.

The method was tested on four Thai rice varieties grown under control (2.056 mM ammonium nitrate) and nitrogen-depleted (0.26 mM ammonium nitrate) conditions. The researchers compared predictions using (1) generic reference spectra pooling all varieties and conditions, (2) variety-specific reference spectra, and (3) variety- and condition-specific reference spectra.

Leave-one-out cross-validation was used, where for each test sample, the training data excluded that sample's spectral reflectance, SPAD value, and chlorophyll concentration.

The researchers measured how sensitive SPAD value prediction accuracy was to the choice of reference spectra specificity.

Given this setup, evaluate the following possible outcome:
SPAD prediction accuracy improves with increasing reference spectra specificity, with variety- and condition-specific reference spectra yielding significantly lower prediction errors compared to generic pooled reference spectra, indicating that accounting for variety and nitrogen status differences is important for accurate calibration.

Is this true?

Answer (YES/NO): NO